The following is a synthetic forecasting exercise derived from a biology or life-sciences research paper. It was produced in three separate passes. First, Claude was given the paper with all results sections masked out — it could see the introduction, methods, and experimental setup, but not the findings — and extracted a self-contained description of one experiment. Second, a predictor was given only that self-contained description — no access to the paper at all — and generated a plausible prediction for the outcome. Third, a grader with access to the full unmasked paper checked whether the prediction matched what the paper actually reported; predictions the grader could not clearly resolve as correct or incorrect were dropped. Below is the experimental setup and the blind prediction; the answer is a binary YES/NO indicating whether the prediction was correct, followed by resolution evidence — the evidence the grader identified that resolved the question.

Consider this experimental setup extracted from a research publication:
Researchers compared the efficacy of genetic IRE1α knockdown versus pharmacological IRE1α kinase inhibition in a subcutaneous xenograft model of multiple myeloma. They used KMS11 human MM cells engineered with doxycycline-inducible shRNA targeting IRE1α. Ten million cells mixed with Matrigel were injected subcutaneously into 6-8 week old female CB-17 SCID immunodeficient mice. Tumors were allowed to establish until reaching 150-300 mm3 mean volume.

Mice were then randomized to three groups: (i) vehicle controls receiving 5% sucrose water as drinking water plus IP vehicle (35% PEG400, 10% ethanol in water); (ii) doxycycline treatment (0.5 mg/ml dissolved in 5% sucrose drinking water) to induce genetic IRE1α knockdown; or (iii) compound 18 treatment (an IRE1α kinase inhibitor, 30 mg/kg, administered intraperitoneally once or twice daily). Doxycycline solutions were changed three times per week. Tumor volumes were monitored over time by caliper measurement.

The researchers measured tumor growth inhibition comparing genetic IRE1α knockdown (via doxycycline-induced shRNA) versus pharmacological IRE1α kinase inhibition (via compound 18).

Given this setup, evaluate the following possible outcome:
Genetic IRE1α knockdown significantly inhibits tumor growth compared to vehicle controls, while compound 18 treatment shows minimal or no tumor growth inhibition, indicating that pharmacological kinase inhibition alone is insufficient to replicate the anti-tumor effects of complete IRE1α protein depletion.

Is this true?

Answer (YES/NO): NO